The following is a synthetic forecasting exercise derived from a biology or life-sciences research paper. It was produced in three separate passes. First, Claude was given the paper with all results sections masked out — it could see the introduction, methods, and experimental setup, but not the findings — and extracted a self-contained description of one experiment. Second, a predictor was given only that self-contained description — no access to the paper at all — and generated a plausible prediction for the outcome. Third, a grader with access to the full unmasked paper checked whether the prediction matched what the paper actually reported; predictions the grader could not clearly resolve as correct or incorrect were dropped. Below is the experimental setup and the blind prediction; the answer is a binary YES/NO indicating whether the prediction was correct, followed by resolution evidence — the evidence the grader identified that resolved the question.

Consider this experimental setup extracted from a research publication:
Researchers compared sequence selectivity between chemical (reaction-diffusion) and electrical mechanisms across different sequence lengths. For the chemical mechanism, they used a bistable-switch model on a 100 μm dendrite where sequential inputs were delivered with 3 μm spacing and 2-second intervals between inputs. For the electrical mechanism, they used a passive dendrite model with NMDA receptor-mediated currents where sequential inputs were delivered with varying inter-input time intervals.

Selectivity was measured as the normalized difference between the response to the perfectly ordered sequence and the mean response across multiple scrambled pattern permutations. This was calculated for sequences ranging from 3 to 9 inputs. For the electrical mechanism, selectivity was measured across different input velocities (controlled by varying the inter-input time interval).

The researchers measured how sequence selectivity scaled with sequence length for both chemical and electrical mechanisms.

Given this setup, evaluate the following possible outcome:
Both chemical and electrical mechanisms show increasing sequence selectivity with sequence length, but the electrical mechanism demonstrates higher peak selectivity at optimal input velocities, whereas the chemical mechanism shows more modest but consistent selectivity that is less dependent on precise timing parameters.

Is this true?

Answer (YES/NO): NO